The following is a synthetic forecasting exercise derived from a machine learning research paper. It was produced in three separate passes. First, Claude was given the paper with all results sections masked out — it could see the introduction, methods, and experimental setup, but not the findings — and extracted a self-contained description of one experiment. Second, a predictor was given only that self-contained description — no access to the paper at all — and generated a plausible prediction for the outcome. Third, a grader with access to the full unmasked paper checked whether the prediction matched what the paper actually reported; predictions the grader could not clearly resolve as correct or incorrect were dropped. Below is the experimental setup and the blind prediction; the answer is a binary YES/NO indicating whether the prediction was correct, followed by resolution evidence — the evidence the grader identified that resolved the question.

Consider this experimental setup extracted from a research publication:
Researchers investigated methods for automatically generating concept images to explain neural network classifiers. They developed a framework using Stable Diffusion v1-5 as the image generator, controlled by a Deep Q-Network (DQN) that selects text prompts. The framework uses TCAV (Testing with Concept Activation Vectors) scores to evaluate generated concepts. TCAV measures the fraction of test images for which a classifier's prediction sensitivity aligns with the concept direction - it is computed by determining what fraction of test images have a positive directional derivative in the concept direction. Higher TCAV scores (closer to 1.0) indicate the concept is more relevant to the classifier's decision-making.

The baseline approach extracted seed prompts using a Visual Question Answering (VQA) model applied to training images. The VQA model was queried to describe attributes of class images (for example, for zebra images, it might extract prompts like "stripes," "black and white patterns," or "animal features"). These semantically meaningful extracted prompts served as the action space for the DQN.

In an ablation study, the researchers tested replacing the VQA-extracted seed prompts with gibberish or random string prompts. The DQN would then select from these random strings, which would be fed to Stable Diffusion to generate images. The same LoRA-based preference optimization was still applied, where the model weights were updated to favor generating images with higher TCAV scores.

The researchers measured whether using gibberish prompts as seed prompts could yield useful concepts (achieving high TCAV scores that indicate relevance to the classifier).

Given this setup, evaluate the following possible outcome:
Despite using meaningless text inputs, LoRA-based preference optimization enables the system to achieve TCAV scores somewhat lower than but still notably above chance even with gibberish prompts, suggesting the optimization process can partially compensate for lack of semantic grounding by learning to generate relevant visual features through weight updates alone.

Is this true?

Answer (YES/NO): NO